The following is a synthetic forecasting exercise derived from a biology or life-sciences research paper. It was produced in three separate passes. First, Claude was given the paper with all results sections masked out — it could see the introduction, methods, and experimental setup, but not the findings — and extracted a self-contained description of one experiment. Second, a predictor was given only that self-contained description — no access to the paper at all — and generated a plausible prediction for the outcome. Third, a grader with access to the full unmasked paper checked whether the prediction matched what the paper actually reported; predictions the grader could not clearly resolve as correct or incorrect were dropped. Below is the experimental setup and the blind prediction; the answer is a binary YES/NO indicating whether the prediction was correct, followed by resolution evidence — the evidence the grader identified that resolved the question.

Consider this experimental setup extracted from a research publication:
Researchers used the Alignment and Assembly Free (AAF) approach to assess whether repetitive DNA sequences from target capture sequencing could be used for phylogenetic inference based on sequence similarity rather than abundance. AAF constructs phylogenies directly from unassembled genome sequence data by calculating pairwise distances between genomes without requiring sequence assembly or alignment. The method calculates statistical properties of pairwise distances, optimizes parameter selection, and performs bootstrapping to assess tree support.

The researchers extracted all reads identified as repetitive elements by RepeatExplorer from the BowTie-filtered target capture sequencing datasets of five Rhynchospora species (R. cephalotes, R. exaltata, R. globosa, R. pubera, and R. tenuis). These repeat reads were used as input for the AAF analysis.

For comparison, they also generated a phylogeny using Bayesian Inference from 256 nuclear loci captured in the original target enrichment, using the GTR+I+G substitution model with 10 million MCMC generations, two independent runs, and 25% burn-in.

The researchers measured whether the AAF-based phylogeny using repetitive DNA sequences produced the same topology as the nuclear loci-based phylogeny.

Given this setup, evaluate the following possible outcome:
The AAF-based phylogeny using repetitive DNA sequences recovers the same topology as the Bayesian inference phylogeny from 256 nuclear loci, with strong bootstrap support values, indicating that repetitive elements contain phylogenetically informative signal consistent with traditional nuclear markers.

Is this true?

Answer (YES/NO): YES